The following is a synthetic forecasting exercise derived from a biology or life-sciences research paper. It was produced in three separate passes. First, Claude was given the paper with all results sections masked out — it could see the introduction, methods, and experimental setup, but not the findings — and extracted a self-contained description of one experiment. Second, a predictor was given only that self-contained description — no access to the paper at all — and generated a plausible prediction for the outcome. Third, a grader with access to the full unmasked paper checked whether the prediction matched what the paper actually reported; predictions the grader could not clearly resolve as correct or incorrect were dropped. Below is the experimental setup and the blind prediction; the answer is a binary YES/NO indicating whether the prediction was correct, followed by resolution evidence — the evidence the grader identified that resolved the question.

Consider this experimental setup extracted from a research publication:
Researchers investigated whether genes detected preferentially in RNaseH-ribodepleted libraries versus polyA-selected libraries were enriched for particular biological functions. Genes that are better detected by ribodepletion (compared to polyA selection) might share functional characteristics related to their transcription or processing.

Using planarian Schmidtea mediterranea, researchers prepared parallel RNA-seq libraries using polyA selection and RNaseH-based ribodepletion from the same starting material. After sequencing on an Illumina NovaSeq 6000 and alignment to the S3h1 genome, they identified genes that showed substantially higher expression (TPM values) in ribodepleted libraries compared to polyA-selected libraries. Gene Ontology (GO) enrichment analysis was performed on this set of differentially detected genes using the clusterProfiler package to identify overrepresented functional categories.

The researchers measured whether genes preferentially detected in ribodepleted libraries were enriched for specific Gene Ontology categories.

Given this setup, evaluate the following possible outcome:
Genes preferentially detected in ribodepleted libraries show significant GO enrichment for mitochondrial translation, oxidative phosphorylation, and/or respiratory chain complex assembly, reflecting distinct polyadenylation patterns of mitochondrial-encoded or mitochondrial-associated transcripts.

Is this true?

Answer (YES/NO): NO